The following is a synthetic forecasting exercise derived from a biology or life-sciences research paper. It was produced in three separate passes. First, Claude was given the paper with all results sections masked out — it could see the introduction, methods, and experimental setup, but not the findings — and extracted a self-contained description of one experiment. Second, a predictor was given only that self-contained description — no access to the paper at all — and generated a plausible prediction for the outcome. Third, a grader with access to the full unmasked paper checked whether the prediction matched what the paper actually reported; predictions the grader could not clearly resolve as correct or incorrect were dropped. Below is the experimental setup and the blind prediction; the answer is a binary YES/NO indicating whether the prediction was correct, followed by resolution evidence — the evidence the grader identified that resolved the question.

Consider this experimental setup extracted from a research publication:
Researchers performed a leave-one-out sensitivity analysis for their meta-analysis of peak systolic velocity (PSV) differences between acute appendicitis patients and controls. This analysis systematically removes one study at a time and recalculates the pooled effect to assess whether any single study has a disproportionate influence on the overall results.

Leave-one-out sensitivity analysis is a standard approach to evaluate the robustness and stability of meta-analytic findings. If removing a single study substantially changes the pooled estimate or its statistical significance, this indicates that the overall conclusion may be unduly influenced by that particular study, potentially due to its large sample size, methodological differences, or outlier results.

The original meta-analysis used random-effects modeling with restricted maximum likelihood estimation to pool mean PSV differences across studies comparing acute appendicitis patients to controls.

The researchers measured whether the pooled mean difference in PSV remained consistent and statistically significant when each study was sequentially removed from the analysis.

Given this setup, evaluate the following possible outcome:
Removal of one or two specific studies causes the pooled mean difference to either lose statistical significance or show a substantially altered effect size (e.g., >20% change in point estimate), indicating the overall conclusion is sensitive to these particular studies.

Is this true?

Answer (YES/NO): NO